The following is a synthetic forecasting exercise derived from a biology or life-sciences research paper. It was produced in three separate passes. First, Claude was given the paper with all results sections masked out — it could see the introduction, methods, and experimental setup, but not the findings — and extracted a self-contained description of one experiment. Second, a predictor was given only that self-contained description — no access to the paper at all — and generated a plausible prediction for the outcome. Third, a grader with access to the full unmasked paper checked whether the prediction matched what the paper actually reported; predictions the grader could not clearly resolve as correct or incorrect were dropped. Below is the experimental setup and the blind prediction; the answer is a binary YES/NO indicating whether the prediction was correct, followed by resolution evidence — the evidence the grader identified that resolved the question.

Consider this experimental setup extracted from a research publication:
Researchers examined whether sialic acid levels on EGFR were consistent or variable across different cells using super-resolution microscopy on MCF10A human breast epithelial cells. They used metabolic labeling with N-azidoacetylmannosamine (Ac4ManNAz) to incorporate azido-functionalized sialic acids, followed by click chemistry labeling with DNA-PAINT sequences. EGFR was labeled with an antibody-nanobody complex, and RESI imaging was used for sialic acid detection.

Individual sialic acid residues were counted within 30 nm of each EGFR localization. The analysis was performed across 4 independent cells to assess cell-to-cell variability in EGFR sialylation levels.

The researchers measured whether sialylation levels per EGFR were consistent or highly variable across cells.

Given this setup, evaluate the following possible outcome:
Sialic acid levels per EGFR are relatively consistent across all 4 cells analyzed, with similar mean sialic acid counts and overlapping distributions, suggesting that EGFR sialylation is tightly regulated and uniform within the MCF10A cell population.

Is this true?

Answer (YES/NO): YES